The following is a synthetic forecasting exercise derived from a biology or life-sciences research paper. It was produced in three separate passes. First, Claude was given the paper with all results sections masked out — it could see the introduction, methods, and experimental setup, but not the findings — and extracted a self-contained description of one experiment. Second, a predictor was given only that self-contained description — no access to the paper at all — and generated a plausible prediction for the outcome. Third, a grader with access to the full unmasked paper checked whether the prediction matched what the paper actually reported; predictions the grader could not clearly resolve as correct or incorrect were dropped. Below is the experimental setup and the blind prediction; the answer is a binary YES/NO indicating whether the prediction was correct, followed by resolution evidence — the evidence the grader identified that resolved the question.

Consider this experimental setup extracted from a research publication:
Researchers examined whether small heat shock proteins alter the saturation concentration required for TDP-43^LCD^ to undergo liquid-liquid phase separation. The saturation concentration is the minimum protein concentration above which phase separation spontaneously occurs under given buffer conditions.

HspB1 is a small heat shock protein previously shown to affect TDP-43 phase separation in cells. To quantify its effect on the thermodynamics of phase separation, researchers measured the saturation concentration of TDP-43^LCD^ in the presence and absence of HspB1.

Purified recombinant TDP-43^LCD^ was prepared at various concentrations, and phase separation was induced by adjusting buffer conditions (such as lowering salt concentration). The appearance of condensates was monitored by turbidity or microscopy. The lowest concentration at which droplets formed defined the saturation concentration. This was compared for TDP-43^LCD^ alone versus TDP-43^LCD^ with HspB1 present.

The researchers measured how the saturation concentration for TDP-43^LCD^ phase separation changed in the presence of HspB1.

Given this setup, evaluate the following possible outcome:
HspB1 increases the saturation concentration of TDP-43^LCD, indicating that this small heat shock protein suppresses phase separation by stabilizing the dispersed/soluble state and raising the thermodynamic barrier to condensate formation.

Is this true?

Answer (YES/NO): NO